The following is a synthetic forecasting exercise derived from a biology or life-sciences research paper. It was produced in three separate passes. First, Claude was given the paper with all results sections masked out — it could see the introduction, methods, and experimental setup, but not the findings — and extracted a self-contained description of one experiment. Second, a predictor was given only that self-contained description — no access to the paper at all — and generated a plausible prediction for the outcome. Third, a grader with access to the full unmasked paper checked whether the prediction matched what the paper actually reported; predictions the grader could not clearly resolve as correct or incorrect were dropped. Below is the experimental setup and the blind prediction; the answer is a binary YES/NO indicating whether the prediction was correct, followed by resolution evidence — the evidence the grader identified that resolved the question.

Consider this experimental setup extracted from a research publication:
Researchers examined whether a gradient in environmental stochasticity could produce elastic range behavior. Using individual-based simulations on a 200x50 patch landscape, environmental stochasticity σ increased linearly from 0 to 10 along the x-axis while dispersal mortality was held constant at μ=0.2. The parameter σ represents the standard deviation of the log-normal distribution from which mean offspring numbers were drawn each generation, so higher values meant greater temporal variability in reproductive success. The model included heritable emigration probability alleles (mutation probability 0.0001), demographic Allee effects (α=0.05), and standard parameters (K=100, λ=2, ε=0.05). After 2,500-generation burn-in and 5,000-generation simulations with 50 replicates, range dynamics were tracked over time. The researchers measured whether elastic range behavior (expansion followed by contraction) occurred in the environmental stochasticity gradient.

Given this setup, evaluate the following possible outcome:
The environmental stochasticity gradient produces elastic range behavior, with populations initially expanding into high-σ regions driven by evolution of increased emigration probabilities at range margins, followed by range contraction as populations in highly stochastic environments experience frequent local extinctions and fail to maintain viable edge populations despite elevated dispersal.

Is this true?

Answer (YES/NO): NO